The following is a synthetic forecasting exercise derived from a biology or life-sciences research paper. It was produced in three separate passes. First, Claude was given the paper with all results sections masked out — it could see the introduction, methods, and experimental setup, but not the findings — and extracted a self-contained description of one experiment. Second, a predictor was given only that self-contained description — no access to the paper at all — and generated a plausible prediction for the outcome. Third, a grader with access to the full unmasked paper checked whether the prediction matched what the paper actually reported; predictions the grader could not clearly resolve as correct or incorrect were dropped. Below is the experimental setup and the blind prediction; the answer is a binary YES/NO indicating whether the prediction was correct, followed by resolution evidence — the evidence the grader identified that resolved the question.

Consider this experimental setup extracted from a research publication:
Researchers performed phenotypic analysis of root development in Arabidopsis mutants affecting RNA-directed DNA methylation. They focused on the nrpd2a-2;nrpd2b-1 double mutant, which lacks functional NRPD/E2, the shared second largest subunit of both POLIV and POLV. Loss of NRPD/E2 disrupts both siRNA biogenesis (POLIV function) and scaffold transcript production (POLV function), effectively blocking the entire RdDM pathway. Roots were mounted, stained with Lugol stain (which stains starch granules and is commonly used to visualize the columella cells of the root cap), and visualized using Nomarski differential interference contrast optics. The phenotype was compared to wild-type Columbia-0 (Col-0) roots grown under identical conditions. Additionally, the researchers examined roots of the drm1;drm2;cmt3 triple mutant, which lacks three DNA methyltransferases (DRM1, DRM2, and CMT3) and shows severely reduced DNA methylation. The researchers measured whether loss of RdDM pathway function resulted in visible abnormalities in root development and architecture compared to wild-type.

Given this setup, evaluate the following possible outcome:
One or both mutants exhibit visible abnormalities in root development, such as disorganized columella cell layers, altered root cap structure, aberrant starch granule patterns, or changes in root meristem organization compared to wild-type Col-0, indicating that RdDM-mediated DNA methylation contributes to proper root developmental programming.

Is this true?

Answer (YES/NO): YES